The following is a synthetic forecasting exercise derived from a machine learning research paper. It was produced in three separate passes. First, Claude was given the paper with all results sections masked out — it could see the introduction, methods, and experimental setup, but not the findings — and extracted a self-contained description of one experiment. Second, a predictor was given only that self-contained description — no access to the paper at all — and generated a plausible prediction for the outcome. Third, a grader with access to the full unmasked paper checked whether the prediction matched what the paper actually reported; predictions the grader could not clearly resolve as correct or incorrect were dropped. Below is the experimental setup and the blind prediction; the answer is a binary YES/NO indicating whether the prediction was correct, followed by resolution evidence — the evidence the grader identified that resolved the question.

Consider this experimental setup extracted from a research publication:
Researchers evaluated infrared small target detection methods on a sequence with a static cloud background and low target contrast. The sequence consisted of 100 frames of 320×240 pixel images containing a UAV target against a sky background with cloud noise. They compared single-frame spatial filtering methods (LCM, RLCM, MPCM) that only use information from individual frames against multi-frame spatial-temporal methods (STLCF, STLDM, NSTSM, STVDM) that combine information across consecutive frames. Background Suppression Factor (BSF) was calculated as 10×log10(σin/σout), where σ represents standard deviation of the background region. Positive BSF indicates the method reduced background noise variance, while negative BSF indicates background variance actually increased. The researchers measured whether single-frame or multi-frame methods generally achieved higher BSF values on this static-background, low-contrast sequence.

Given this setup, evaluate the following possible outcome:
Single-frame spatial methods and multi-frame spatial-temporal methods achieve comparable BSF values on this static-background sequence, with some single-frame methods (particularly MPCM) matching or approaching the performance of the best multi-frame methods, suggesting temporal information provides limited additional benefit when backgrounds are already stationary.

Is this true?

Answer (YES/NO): NO